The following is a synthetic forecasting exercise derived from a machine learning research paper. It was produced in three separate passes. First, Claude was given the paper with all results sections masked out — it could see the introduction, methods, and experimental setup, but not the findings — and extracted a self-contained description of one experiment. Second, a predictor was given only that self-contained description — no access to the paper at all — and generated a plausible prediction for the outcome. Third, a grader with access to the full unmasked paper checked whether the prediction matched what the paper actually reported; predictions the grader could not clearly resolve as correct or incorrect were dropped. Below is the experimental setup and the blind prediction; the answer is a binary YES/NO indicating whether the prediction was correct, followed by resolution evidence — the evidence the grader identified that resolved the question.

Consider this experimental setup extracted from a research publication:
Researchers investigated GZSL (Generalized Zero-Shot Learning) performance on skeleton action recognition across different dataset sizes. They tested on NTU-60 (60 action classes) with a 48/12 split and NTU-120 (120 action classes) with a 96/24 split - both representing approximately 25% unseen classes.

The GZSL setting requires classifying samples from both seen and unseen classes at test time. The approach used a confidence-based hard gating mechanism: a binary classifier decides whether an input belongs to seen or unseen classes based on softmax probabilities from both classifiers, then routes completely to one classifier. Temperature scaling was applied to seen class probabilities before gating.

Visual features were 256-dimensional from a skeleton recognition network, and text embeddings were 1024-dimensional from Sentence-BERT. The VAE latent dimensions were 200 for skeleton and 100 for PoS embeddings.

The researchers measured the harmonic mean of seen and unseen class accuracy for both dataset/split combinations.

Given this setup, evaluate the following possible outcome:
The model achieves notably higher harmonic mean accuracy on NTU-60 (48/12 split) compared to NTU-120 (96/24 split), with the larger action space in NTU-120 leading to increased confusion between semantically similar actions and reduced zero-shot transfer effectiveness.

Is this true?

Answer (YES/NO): NO